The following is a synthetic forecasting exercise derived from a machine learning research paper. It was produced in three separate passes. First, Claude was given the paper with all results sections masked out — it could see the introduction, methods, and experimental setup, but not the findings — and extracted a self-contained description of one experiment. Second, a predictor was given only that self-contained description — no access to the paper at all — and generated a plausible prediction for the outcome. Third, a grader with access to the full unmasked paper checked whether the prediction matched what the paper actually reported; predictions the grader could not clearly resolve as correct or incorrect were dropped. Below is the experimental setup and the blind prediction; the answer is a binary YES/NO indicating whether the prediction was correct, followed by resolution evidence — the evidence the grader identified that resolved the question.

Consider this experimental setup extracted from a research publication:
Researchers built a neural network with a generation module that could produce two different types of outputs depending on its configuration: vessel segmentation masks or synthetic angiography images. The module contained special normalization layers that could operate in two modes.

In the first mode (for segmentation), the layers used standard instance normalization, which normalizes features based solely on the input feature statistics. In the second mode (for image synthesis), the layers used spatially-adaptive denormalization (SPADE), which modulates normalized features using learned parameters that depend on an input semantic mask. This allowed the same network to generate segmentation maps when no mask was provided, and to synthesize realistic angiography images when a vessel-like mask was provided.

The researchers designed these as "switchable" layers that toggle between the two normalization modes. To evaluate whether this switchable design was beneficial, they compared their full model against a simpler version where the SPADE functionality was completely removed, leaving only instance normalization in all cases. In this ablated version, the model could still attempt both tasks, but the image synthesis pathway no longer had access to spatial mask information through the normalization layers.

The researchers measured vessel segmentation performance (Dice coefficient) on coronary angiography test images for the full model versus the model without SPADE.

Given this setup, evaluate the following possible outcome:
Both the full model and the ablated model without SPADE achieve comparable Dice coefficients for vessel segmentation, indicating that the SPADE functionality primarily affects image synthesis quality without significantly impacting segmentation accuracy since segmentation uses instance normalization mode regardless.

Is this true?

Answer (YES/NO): NO